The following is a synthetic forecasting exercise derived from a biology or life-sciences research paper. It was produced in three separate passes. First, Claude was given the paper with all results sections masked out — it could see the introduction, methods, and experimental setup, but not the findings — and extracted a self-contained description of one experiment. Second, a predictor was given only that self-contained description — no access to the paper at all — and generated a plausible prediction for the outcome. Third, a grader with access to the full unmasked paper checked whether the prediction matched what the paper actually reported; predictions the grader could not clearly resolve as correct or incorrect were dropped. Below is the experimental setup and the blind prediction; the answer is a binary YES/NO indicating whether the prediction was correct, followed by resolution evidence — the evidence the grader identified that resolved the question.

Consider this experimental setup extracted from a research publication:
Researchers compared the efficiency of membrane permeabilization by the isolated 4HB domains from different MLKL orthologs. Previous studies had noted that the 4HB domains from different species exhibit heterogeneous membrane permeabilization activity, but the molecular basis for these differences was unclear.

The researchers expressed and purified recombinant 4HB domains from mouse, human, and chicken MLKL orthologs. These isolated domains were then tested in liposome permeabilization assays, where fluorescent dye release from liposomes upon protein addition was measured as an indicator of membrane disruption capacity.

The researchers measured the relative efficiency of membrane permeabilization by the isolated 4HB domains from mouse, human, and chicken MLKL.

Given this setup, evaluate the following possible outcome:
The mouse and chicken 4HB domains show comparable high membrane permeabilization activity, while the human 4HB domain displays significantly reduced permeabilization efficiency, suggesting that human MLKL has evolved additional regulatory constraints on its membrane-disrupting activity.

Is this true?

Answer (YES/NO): NO